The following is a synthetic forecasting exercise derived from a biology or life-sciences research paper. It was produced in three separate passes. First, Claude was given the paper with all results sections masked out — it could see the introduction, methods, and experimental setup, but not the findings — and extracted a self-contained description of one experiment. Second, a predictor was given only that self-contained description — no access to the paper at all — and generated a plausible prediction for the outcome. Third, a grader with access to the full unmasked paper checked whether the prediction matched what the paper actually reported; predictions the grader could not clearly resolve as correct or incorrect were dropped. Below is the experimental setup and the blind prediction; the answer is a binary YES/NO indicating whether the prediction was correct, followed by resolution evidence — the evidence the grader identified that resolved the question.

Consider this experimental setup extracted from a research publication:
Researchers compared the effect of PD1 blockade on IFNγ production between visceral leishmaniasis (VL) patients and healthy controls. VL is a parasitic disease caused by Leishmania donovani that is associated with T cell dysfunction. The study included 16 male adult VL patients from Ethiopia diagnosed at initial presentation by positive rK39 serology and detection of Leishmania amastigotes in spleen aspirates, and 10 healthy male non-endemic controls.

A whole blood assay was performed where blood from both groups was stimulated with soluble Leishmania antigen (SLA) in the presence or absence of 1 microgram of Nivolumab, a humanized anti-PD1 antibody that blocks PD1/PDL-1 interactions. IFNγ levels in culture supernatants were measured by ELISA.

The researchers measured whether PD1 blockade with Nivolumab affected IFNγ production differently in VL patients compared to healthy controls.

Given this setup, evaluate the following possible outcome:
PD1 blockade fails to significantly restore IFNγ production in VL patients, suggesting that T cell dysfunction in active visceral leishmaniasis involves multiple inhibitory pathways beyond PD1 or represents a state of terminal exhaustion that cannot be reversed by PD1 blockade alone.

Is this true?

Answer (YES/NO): NO